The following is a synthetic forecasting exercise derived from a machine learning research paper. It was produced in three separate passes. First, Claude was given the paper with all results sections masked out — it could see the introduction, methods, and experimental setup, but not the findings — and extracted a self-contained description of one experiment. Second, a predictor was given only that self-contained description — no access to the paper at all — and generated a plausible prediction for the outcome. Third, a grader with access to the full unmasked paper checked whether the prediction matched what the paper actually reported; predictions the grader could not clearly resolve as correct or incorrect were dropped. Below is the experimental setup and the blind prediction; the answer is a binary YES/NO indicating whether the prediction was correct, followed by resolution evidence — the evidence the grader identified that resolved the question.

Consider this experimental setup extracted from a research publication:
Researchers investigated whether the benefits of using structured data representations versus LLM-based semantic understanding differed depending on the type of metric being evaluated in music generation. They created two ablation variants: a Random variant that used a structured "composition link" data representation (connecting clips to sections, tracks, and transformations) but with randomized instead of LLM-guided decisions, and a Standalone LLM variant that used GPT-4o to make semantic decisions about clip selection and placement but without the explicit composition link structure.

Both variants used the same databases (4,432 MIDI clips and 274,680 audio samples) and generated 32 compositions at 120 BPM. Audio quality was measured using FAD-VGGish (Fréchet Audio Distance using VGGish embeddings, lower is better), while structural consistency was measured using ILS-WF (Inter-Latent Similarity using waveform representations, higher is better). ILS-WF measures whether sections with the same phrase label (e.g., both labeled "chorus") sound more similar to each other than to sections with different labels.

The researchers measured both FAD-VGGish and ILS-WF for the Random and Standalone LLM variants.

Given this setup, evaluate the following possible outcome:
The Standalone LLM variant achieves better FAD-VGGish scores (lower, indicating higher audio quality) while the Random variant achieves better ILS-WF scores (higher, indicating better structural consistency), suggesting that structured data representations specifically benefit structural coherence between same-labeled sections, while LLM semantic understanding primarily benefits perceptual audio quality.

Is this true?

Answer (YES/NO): YES